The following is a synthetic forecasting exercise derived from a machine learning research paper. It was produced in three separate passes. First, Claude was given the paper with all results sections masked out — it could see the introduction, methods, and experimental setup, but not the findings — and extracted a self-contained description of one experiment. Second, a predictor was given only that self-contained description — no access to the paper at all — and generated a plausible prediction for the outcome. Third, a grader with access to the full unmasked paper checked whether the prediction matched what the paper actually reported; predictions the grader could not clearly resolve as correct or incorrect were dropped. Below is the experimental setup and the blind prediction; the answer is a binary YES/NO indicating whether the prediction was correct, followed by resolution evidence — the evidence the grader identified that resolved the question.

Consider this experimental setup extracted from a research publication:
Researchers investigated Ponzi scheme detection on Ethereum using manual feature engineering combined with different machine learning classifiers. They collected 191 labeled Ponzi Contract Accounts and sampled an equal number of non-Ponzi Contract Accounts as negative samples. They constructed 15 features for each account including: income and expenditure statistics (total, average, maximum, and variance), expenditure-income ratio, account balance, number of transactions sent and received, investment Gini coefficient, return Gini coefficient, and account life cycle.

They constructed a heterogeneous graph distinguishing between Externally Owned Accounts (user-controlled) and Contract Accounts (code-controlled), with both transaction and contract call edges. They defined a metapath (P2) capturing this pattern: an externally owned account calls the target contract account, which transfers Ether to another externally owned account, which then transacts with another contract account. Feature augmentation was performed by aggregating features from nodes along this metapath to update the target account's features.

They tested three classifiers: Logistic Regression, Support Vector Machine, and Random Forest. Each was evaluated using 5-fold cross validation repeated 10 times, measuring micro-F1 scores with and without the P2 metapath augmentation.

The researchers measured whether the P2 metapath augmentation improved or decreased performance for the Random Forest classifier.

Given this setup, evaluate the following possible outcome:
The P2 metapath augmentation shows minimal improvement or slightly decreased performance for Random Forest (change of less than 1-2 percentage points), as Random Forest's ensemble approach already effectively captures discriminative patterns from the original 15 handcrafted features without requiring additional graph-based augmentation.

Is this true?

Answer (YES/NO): YES